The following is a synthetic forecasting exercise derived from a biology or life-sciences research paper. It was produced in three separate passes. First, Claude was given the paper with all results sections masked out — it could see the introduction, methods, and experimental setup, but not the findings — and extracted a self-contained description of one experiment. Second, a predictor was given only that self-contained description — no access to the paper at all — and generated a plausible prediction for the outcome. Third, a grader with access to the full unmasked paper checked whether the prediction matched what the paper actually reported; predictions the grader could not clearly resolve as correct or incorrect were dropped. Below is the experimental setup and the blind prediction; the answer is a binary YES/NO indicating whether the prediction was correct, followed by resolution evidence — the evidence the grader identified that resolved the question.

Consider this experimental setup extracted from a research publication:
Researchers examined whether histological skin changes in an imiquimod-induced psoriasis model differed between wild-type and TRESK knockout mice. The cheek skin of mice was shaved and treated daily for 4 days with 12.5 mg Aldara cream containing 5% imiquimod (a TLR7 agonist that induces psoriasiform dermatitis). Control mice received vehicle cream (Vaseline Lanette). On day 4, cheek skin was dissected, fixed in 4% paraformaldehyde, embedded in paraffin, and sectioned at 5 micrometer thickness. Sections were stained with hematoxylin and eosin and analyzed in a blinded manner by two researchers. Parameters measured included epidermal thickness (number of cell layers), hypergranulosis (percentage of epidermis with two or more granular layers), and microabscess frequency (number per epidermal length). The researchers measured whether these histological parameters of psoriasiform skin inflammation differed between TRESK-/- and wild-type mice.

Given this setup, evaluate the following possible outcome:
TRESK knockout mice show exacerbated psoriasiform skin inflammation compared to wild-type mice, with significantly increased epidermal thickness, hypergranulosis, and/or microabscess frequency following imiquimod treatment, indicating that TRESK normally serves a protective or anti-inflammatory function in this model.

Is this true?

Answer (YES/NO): NO